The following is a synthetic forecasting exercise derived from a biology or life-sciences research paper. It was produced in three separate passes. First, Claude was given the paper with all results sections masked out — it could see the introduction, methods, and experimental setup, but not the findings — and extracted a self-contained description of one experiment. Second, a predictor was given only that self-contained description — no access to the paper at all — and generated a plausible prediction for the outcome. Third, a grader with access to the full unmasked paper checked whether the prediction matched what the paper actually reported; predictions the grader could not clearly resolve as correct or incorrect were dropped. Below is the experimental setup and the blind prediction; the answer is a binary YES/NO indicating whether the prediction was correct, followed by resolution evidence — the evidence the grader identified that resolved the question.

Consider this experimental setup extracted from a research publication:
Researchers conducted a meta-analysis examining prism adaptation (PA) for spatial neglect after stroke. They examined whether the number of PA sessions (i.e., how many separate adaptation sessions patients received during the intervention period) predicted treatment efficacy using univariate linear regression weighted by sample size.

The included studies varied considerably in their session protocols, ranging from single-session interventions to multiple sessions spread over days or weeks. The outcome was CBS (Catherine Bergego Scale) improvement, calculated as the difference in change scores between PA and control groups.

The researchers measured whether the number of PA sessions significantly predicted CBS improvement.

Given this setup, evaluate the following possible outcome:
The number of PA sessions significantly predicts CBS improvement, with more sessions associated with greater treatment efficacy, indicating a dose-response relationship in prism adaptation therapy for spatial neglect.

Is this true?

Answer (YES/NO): NO